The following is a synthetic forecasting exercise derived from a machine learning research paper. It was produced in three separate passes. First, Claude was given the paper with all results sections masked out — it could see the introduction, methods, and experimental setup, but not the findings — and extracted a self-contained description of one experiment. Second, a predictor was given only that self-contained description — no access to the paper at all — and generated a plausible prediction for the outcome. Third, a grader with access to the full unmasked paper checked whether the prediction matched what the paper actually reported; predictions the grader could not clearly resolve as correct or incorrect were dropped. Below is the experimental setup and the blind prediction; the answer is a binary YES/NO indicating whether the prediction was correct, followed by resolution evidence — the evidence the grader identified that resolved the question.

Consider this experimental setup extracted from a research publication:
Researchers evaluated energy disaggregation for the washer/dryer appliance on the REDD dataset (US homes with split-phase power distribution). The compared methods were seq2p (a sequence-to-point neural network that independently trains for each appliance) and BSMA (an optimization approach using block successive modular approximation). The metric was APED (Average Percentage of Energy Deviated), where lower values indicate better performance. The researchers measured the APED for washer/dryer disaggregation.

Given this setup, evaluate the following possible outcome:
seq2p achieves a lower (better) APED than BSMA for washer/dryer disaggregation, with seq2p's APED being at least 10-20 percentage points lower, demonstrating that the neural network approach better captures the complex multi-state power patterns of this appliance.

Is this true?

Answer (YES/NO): NO